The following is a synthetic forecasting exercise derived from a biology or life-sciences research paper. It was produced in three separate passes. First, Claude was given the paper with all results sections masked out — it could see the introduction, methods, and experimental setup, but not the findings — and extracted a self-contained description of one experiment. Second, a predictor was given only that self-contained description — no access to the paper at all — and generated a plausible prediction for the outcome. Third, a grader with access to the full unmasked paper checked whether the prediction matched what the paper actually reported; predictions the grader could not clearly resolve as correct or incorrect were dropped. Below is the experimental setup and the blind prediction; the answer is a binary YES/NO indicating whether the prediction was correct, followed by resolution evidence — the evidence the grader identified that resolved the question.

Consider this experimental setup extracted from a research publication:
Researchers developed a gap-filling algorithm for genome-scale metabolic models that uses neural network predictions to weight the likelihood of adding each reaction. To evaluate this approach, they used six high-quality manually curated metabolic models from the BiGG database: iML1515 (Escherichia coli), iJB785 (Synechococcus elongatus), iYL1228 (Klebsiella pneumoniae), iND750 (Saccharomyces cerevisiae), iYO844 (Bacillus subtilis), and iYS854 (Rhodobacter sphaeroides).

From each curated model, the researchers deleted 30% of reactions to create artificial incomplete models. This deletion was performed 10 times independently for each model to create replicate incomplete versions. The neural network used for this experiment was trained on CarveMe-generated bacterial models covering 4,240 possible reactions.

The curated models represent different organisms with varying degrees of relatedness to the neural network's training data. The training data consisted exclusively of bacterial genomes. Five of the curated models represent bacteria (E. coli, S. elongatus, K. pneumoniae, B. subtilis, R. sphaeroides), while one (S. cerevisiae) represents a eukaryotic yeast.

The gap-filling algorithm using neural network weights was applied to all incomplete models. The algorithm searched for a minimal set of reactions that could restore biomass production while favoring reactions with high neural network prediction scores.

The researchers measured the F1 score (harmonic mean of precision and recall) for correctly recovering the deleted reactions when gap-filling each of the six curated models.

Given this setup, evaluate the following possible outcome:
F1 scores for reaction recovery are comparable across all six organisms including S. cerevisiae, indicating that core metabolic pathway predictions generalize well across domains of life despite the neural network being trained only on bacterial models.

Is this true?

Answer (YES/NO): NO